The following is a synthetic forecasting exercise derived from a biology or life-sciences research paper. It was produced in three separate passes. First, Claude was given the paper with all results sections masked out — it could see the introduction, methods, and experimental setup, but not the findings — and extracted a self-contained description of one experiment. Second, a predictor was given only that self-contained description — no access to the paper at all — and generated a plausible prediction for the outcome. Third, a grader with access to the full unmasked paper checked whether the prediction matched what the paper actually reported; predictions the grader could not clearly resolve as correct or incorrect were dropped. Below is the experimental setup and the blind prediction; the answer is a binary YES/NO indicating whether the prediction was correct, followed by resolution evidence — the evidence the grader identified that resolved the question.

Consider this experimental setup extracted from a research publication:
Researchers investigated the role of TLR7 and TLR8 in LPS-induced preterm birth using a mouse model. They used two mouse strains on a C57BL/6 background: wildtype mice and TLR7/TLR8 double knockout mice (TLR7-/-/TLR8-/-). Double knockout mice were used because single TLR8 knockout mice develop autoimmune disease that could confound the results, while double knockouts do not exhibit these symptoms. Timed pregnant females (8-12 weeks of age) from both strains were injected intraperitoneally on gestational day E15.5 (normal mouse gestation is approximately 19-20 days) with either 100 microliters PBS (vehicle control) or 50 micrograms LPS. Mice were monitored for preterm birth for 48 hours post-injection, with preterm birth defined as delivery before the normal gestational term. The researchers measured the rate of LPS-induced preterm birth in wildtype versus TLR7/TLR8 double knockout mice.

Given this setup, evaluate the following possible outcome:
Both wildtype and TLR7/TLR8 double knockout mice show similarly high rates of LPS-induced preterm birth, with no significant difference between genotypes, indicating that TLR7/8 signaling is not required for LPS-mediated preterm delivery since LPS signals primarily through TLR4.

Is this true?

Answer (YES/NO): NO